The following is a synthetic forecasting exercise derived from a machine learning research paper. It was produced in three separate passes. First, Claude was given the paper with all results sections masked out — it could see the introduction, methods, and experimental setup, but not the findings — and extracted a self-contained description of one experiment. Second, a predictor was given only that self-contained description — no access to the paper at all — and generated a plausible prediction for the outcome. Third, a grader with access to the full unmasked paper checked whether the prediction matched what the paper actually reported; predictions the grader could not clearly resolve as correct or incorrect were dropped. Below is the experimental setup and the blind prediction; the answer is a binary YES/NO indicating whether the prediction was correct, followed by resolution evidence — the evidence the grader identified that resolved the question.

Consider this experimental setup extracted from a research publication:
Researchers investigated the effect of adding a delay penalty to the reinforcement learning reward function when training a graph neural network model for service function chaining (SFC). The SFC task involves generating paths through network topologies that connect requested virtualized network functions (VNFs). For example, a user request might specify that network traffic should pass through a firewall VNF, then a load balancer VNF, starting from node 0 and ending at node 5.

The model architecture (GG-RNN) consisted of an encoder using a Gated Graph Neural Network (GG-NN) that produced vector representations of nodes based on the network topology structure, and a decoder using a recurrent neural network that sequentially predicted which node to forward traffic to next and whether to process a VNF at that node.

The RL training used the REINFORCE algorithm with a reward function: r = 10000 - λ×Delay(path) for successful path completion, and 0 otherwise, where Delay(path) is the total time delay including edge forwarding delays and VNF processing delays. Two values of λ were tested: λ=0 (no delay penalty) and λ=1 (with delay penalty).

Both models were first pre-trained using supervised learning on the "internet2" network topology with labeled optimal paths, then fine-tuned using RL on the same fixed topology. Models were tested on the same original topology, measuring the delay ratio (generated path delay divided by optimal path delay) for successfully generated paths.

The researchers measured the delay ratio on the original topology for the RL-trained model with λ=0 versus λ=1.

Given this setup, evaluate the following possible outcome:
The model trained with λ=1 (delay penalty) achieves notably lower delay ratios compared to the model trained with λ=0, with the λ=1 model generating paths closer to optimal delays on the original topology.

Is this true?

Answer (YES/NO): NO